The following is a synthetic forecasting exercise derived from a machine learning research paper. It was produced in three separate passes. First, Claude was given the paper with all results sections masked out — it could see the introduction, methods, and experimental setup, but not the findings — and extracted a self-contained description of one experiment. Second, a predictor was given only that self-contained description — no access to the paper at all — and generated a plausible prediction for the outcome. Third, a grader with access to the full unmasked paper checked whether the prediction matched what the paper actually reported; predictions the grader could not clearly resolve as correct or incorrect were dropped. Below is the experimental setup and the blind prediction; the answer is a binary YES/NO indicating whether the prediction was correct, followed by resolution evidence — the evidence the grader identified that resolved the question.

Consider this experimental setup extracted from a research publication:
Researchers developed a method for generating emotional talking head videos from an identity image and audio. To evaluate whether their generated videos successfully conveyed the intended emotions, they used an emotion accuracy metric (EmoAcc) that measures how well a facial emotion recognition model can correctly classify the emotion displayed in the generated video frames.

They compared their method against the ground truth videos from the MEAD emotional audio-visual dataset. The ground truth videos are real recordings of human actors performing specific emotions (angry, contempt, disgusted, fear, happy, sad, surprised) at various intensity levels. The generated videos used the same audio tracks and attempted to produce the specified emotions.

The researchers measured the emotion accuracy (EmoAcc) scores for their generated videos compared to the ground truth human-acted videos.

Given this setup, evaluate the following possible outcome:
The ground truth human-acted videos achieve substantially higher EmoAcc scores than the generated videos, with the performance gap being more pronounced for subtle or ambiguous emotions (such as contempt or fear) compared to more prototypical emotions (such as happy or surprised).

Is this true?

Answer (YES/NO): NO